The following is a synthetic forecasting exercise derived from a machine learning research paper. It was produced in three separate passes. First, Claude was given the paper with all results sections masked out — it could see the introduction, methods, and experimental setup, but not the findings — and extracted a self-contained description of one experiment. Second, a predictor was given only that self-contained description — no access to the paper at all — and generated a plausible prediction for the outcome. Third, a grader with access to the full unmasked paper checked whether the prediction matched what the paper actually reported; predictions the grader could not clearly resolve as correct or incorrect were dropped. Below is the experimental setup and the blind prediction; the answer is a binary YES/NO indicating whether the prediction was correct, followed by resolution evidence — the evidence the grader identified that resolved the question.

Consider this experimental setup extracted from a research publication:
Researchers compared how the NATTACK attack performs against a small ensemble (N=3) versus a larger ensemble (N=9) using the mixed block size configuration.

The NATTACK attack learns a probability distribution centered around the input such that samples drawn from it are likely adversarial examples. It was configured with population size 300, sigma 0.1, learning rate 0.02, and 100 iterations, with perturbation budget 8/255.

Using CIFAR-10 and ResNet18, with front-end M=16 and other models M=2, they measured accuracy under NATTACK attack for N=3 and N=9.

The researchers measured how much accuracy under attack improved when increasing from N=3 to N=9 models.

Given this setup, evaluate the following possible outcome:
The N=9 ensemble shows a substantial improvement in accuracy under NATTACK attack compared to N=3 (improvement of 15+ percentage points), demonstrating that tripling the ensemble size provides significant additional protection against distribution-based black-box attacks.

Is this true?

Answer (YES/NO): NO